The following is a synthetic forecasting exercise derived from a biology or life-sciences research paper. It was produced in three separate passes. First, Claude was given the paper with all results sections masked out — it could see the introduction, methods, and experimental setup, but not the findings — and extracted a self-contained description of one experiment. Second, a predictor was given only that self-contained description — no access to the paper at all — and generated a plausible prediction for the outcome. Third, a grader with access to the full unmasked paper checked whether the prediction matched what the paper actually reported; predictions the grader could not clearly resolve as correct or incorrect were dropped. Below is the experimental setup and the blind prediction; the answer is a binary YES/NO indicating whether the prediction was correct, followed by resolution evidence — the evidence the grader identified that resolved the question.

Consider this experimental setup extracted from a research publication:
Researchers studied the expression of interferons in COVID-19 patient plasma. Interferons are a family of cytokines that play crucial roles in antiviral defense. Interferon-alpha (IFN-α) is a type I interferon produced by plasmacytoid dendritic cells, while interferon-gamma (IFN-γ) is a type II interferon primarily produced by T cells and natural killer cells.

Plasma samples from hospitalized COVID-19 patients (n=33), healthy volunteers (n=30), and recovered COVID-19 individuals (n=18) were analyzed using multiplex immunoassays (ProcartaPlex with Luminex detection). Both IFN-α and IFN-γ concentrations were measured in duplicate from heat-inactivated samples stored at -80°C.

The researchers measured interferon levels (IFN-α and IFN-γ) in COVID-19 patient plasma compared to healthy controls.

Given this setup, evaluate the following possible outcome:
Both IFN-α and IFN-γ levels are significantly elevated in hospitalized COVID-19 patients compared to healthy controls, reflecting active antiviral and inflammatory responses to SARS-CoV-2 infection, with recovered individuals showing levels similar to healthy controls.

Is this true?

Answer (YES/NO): NO